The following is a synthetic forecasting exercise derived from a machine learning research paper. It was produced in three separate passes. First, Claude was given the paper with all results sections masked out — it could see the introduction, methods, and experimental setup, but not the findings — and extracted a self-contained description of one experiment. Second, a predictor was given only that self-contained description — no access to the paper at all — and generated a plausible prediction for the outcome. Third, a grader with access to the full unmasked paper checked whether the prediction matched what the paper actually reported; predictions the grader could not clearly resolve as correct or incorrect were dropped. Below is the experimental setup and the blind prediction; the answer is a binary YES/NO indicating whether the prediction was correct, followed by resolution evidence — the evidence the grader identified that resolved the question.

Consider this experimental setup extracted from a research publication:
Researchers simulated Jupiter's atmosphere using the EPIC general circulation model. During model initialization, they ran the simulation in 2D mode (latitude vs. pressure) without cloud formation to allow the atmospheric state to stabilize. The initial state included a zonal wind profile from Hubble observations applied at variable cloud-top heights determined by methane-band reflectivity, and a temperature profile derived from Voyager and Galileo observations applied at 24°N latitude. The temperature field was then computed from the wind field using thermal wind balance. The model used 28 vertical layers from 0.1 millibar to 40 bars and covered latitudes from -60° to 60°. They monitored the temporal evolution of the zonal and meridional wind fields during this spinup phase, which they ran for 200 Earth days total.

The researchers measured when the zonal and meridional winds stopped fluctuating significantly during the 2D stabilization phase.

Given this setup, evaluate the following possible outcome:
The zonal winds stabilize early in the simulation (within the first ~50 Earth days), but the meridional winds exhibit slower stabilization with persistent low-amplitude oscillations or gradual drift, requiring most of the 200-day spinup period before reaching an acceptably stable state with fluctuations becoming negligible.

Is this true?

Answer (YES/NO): NO